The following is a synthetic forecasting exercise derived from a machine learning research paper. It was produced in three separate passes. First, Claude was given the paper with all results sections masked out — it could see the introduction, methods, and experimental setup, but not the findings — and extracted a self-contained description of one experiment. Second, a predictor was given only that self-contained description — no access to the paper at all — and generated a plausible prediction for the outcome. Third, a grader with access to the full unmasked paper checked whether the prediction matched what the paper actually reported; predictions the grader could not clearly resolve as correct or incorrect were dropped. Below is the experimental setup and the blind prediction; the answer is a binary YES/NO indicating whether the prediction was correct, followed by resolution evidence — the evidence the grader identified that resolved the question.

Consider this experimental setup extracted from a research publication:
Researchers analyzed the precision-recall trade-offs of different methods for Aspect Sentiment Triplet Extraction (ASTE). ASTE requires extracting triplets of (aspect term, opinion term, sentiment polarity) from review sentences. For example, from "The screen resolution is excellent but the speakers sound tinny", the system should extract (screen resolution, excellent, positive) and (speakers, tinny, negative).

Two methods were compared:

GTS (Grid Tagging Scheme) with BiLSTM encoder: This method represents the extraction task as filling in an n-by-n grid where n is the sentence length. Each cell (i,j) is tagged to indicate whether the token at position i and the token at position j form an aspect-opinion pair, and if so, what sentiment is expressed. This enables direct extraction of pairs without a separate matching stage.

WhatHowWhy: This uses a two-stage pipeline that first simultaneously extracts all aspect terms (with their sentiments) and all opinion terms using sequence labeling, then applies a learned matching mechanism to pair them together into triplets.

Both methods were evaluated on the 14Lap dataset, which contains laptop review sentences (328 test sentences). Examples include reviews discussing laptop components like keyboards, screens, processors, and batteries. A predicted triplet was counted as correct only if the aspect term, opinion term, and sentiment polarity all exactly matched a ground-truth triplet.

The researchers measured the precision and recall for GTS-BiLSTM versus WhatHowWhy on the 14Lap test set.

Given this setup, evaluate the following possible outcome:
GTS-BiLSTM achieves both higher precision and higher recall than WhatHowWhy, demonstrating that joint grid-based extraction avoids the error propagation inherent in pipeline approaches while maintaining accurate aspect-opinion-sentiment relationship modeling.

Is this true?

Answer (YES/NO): NO